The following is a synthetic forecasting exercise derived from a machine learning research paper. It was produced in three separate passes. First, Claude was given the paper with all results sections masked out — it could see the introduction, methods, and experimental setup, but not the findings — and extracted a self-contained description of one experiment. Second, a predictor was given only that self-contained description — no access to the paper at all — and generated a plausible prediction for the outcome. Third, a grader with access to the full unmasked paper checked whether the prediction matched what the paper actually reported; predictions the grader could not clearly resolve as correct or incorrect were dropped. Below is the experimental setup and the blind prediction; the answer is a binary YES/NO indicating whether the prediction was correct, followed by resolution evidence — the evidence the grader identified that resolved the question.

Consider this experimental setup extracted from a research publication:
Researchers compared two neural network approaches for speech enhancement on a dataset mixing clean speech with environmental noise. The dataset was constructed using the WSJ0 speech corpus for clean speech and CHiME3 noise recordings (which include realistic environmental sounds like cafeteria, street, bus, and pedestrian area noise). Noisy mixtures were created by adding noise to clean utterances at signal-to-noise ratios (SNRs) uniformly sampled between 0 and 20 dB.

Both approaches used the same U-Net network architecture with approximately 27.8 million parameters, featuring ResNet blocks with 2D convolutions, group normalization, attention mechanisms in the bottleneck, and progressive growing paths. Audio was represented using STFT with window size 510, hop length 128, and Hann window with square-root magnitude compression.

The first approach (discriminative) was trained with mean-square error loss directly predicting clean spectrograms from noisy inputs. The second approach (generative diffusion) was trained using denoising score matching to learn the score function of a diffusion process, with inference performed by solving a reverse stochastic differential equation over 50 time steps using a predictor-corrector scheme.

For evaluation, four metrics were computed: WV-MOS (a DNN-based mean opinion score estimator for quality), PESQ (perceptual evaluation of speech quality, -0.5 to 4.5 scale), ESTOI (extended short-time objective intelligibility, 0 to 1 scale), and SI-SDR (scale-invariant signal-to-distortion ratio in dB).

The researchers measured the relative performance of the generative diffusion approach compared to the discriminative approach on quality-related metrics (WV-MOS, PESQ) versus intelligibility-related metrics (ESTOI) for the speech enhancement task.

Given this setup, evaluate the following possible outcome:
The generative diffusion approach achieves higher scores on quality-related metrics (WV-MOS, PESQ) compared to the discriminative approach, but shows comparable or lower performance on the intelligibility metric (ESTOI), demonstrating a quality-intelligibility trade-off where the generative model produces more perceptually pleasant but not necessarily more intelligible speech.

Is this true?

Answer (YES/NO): YES